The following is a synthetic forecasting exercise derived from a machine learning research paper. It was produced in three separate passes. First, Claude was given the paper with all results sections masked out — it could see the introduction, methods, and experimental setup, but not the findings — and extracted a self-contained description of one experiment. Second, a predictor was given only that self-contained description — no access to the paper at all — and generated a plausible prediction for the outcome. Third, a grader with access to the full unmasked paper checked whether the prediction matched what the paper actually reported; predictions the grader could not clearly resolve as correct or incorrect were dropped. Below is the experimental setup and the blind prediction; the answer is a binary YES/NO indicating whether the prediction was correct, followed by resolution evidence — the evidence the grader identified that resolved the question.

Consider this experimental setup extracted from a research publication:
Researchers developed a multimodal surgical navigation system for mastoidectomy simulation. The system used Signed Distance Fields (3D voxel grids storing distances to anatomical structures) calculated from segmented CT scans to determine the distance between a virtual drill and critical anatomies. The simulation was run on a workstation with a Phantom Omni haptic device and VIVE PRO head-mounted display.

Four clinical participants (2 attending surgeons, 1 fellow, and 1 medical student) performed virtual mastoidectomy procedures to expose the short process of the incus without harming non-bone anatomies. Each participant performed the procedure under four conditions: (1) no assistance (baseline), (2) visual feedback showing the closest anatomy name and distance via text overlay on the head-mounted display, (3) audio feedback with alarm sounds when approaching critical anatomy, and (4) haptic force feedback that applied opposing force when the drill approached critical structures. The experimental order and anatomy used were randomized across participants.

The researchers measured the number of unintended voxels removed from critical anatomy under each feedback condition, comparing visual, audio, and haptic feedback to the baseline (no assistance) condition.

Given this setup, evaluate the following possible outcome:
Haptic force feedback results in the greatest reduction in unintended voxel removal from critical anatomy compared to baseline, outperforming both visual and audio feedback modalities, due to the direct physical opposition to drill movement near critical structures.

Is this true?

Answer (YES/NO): YES